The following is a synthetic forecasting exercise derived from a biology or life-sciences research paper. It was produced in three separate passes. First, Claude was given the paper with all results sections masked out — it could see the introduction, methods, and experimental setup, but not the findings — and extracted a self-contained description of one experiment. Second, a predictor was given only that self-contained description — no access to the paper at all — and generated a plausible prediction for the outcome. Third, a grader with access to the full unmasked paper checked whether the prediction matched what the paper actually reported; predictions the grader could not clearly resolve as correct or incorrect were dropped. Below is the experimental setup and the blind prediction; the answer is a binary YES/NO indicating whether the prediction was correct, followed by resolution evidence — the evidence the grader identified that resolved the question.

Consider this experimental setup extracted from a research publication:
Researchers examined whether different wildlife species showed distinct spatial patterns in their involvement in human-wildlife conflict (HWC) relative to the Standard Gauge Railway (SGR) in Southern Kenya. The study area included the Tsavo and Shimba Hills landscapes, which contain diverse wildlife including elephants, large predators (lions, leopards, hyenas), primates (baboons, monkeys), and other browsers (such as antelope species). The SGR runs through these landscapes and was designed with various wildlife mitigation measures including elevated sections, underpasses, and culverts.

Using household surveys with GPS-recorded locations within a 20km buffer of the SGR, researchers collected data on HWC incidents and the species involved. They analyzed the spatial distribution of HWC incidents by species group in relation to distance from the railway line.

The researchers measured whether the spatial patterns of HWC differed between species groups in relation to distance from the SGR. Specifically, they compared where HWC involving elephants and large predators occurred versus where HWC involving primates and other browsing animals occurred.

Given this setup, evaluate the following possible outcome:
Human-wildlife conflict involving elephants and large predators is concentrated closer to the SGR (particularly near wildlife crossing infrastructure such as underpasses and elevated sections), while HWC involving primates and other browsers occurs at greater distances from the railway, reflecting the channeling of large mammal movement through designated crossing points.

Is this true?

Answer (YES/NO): NO